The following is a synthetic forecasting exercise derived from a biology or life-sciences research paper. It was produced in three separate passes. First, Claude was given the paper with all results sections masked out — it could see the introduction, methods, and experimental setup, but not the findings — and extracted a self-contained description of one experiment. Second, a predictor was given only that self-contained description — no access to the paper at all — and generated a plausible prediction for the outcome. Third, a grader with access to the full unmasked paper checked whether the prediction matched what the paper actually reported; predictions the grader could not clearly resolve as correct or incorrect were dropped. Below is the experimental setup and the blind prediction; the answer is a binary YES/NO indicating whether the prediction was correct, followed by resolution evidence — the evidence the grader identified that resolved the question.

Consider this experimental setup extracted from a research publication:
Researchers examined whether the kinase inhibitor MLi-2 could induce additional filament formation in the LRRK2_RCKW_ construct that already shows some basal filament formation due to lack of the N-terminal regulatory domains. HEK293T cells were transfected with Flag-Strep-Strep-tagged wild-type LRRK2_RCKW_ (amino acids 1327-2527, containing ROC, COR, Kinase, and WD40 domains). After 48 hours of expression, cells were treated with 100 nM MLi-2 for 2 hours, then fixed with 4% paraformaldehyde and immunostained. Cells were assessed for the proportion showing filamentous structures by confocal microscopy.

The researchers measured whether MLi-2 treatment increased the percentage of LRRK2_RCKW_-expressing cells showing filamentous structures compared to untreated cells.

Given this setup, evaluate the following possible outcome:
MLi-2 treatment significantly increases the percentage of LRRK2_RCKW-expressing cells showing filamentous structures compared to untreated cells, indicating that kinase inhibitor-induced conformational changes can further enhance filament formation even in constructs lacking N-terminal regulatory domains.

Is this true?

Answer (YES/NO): NO